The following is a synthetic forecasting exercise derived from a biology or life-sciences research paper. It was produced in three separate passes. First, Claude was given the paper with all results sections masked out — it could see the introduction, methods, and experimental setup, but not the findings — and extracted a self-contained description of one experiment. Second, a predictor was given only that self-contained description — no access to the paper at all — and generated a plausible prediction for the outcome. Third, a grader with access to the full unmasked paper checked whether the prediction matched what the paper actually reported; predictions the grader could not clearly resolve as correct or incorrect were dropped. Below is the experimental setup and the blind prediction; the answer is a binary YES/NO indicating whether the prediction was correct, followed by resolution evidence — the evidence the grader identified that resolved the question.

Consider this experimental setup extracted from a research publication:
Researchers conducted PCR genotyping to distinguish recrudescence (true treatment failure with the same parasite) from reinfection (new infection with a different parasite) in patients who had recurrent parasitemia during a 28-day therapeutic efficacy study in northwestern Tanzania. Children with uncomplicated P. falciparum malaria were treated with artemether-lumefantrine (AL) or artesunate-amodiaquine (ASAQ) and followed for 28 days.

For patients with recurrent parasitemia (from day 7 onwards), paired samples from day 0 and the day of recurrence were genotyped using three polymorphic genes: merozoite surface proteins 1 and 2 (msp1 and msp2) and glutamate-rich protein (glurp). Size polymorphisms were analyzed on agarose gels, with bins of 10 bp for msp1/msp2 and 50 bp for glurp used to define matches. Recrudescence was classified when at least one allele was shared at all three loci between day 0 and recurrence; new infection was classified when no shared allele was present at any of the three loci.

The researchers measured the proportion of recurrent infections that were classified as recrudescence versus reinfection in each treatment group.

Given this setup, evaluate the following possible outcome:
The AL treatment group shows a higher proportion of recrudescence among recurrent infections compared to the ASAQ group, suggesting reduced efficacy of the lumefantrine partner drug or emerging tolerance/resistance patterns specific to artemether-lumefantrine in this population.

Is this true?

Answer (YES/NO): NO